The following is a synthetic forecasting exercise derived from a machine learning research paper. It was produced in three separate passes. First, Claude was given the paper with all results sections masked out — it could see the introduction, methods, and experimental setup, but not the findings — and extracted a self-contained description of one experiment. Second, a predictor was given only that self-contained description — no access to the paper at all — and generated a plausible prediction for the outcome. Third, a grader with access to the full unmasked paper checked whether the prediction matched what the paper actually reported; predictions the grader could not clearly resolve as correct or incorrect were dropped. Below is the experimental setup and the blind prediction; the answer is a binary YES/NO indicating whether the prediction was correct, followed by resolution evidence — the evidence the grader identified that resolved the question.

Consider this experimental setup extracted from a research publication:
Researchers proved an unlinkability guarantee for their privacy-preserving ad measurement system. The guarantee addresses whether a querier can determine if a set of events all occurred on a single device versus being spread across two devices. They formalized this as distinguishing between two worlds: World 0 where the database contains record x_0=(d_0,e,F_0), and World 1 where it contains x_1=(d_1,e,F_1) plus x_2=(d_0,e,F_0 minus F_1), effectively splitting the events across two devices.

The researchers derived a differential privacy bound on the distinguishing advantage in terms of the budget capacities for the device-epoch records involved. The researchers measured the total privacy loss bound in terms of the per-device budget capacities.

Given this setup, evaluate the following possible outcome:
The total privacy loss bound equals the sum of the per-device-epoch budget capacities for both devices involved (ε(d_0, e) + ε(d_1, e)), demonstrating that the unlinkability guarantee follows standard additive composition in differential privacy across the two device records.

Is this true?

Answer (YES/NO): NO